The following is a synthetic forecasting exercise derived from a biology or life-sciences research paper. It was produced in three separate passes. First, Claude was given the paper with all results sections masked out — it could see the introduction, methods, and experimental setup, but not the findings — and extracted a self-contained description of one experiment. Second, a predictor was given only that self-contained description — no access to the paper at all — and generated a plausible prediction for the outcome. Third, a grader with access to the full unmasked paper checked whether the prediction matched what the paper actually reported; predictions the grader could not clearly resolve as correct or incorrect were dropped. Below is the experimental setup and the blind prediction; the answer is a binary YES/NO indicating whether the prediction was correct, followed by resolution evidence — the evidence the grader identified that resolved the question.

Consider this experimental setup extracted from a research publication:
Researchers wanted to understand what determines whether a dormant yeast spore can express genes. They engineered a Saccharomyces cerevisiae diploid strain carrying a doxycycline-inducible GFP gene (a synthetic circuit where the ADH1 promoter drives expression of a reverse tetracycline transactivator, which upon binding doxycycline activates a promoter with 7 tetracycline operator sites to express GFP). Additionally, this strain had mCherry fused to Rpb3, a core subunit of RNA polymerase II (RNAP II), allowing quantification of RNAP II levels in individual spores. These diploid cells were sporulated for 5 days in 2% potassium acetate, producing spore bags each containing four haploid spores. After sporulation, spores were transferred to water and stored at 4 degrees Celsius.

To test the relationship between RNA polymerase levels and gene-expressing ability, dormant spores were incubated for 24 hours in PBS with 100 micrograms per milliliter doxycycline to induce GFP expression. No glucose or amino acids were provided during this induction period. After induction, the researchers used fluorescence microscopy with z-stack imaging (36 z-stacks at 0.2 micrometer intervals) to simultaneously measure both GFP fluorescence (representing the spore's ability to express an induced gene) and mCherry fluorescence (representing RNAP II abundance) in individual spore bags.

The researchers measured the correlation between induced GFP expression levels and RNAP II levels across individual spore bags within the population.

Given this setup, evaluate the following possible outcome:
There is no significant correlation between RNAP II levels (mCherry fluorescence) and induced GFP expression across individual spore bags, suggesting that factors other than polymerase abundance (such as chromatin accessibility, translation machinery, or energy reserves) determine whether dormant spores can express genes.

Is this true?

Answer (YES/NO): NO